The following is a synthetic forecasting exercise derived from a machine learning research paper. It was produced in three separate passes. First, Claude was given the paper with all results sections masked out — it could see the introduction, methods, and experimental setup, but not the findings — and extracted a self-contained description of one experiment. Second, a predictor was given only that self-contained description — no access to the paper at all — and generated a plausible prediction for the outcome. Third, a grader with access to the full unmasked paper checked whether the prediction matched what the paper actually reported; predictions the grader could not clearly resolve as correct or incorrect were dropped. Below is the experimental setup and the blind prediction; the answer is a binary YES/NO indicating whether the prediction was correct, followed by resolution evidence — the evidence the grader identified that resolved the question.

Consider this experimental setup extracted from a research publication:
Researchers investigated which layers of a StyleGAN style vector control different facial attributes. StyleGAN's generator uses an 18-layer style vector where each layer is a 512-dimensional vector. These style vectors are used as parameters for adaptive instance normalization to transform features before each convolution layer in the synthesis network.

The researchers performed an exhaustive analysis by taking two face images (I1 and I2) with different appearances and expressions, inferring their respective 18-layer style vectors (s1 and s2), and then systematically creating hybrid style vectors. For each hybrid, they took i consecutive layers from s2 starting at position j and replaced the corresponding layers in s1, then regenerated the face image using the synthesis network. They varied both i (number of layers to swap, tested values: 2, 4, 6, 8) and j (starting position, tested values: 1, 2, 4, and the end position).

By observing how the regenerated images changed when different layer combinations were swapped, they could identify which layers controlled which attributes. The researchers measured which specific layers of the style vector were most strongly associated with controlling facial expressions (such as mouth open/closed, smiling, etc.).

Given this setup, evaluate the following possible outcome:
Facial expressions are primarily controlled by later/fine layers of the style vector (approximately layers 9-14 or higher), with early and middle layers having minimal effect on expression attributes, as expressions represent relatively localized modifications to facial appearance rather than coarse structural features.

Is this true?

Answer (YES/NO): NO